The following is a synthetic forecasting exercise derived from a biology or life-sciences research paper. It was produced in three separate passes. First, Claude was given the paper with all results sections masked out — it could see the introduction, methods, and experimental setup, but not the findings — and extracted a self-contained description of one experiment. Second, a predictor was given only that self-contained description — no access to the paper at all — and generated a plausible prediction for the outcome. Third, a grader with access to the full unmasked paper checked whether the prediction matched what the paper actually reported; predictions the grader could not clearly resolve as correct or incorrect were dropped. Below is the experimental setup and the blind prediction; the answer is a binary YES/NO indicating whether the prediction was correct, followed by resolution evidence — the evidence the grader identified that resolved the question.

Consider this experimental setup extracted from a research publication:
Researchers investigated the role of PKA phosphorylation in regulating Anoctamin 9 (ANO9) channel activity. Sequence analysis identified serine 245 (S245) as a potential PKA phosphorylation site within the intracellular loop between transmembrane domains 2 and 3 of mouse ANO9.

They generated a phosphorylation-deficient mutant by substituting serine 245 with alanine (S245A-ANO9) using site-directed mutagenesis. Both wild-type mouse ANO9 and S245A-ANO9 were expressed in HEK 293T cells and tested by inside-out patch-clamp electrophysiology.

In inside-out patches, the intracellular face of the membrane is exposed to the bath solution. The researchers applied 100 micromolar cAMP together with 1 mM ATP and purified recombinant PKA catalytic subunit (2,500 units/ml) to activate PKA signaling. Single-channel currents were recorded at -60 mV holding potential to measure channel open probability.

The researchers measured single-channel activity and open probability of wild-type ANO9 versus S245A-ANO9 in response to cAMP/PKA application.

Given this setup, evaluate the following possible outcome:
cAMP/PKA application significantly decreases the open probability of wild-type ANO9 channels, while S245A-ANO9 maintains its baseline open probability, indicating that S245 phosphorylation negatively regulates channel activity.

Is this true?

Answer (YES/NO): NO